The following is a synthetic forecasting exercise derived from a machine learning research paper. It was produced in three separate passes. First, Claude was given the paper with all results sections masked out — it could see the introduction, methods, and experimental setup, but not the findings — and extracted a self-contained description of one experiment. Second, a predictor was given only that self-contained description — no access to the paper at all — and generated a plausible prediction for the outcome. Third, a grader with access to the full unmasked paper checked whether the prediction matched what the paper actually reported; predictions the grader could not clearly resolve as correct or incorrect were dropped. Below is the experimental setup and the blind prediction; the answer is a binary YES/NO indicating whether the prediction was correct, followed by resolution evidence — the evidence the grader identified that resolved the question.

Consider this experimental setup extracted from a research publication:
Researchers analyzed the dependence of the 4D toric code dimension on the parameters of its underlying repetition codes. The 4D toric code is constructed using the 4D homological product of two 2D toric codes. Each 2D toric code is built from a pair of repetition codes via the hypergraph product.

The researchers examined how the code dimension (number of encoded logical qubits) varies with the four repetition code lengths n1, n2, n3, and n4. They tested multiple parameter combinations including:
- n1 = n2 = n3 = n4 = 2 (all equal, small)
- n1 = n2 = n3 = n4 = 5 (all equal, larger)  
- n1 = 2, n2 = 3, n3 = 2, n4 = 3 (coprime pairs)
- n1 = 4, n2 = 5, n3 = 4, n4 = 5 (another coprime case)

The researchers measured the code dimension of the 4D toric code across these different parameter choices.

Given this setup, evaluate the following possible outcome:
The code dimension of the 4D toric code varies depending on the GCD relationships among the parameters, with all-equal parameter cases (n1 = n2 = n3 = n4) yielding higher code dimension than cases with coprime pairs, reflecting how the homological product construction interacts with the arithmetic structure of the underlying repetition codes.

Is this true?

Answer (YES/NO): NO